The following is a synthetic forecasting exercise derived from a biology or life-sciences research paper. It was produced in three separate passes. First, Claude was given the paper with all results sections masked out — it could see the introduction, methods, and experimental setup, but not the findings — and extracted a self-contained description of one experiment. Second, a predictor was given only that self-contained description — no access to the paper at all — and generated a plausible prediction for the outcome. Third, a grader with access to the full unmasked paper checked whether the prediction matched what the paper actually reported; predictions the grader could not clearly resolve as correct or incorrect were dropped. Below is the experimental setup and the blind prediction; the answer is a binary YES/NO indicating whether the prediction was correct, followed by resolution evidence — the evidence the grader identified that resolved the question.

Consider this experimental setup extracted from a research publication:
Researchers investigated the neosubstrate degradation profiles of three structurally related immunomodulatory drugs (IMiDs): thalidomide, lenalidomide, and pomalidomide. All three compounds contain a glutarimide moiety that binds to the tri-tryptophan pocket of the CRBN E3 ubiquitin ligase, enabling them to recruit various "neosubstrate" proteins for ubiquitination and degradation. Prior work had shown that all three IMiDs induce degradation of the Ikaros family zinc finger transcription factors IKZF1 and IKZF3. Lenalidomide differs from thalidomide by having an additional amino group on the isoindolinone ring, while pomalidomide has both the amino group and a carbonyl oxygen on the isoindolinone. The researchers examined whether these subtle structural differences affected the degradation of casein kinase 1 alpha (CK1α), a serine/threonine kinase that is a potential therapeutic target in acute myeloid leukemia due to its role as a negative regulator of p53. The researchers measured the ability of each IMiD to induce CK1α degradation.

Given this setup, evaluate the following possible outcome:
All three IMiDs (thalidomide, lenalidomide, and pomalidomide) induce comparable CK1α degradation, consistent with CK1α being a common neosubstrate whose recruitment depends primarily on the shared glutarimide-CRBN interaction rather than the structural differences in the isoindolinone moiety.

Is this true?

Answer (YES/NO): NO